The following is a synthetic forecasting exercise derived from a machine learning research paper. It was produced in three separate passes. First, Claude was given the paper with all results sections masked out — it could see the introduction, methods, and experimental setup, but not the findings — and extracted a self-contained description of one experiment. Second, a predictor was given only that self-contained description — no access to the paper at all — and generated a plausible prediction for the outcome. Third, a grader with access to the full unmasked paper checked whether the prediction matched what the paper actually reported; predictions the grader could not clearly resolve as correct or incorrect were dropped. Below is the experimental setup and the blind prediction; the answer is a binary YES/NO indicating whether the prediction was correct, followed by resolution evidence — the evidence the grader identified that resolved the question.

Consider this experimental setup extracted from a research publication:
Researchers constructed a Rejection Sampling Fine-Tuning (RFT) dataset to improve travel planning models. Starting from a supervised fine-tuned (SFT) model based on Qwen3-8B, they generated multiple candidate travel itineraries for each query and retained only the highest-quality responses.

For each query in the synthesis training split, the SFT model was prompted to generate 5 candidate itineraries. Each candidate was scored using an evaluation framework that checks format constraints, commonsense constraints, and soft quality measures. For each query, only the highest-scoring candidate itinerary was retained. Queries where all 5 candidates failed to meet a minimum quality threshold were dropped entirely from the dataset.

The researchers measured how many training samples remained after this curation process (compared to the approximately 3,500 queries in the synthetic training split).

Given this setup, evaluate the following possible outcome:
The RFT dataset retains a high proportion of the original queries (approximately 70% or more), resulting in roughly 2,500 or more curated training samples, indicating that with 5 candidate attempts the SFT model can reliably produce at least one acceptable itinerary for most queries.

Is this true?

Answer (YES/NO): NO